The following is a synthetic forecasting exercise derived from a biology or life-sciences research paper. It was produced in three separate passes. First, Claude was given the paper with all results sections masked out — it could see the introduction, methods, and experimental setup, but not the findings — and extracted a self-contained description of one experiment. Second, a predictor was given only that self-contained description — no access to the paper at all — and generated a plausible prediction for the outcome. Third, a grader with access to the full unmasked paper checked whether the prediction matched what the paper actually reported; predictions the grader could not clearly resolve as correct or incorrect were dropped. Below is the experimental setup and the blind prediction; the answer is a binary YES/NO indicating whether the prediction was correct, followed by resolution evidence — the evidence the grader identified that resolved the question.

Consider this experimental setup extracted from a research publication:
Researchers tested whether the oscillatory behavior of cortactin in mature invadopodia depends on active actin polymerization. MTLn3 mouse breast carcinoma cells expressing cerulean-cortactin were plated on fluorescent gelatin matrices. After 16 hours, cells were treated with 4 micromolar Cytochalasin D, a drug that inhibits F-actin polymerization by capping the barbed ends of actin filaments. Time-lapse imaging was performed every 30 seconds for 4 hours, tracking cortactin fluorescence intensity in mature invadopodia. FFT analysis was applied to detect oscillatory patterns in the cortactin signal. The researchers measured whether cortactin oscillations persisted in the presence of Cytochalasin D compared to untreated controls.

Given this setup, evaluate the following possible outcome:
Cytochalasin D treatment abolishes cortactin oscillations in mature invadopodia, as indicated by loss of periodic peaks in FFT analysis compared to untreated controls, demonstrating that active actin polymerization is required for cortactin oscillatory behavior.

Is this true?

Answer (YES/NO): YES